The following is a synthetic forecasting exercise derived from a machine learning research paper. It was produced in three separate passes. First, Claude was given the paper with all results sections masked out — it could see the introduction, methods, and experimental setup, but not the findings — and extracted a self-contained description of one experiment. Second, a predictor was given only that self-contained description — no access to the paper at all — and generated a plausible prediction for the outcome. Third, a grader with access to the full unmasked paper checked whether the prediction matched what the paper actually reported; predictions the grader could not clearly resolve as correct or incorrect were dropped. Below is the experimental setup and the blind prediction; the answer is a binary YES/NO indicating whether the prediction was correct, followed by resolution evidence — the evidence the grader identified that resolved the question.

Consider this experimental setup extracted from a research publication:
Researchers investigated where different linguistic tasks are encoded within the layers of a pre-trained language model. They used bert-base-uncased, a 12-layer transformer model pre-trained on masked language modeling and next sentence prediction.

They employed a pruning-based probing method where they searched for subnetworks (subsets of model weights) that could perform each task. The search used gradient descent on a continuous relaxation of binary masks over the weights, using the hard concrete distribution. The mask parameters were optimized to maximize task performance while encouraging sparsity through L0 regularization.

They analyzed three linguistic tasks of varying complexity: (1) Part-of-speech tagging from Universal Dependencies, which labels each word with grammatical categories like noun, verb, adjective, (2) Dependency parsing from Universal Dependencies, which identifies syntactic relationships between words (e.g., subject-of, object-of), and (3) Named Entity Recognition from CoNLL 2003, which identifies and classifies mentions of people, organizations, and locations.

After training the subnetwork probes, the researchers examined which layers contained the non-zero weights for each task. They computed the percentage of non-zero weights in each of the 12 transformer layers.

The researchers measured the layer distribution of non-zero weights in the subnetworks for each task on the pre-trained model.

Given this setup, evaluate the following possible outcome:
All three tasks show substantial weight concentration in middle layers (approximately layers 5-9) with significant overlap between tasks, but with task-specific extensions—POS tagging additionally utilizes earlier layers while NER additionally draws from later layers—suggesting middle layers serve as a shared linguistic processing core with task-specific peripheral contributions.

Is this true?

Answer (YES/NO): NO